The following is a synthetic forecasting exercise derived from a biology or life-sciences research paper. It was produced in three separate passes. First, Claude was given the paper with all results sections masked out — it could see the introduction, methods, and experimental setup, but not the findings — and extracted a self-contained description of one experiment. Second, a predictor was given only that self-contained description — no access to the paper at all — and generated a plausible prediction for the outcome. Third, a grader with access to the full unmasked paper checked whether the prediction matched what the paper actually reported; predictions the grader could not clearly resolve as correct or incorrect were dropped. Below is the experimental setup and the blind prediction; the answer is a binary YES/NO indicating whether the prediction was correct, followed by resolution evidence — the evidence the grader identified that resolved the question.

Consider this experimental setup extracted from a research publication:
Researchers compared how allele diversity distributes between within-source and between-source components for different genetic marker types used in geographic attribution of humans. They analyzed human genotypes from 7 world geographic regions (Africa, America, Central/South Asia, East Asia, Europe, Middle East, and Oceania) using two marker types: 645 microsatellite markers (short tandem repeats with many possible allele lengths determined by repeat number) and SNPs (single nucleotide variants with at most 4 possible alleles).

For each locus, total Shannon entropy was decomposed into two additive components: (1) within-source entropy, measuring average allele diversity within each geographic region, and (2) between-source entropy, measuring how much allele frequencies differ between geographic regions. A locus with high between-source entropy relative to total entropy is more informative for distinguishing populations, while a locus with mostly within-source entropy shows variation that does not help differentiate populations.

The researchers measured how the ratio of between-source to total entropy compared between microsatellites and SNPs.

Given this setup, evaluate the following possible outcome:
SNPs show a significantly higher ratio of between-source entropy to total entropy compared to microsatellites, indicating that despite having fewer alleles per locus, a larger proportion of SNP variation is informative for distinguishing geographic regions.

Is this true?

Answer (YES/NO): YES